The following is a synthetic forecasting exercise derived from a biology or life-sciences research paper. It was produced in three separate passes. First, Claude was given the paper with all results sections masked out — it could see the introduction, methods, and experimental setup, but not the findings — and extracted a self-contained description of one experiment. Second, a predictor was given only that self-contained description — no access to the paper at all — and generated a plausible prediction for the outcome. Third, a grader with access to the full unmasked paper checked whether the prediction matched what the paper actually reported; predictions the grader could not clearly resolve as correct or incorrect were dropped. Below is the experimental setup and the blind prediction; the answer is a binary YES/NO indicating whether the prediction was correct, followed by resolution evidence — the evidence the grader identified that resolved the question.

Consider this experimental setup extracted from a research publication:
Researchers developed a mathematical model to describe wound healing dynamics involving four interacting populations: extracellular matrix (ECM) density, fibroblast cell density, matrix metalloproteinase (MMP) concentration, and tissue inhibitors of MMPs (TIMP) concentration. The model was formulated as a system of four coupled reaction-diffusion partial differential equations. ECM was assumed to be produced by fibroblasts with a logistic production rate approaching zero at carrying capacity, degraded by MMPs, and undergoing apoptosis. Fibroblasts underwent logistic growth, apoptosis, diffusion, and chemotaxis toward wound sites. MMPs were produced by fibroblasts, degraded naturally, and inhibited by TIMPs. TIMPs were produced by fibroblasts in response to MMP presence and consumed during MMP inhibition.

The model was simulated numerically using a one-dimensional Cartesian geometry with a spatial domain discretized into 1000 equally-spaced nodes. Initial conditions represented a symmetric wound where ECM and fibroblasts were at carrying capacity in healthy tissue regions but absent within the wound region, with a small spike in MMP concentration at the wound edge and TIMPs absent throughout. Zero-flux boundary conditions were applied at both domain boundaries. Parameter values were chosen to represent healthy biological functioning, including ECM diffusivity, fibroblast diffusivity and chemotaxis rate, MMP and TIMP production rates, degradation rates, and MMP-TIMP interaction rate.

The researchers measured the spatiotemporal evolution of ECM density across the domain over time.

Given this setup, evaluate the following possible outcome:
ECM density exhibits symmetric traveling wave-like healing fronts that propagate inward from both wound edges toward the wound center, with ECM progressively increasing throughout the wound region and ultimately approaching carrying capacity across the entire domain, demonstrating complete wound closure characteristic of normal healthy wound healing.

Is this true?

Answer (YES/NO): YES